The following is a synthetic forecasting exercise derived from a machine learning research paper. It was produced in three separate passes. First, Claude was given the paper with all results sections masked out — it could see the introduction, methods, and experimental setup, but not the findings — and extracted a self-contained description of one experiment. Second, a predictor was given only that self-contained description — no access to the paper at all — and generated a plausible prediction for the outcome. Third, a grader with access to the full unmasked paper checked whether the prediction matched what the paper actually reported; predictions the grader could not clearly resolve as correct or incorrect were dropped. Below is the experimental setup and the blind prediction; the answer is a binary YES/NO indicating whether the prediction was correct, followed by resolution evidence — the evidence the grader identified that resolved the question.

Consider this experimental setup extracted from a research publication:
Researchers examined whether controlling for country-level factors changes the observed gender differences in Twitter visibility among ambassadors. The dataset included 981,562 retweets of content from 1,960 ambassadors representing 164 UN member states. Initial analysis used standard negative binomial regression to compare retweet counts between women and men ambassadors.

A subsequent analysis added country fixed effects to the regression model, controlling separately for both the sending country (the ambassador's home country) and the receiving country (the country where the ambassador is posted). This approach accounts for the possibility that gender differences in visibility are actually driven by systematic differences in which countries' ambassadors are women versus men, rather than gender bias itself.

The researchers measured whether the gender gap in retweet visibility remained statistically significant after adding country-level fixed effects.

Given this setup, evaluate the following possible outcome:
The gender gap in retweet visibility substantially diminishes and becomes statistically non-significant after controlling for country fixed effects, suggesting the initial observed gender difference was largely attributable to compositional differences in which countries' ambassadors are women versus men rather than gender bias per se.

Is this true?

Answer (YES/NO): NO